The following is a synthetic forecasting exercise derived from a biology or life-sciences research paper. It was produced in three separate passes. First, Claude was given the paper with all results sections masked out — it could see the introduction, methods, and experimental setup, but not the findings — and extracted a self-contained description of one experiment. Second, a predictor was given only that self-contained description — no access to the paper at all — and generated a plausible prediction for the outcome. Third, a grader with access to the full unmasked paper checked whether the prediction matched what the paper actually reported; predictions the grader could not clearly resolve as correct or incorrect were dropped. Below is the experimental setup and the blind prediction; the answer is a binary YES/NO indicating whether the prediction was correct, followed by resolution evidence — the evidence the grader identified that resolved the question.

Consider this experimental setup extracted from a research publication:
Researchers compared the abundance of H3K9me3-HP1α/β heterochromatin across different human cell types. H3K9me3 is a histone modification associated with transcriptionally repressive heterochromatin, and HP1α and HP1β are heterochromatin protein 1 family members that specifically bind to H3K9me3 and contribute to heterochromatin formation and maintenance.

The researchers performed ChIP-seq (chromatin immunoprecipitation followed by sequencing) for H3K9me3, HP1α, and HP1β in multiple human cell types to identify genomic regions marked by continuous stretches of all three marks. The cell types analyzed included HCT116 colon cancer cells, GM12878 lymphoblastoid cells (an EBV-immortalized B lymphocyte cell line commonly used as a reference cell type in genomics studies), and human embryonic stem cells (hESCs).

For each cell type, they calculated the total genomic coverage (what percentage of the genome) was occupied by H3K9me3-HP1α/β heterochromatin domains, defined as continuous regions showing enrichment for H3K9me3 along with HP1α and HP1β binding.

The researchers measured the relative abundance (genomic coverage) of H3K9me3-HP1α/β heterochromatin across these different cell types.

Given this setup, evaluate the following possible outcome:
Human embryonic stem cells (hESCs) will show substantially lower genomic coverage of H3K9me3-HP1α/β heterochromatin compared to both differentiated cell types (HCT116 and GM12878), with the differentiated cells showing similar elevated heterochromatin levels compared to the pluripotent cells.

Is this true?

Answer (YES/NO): NO